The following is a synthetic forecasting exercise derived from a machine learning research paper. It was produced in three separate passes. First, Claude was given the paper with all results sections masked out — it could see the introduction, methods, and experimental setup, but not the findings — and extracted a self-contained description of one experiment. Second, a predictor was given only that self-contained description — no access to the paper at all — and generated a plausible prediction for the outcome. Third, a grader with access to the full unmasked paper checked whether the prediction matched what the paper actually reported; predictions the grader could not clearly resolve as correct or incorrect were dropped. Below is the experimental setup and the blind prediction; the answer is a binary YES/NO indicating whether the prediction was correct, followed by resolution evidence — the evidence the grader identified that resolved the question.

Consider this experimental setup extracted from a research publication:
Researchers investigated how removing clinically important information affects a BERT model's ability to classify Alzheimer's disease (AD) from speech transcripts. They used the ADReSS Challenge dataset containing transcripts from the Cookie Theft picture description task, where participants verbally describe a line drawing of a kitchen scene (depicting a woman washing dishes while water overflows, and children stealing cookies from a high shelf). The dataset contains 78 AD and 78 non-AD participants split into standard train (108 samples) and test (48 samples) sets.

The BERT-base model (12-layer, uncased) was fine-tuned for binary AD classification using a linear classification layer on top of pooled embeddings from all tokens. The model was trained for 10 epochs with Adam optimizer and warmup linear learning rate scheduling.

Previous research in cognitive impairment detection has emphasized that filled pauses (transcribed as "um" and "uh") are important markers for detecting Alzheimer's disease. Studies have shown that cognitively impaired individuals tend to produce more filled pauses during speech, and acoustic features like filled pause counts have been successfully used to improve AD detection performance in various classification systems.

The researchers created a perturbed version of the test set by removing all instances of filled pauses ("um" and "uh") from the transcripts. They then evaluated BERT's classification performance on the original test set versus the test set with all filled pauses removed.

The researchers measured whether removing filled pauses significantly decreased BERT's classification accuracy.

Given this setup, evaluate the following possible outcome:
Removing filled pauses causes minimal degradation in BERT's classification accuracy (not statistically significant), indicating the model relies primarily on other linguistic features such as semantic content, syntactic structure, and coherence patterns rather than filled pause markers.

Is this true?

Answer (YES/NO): YES